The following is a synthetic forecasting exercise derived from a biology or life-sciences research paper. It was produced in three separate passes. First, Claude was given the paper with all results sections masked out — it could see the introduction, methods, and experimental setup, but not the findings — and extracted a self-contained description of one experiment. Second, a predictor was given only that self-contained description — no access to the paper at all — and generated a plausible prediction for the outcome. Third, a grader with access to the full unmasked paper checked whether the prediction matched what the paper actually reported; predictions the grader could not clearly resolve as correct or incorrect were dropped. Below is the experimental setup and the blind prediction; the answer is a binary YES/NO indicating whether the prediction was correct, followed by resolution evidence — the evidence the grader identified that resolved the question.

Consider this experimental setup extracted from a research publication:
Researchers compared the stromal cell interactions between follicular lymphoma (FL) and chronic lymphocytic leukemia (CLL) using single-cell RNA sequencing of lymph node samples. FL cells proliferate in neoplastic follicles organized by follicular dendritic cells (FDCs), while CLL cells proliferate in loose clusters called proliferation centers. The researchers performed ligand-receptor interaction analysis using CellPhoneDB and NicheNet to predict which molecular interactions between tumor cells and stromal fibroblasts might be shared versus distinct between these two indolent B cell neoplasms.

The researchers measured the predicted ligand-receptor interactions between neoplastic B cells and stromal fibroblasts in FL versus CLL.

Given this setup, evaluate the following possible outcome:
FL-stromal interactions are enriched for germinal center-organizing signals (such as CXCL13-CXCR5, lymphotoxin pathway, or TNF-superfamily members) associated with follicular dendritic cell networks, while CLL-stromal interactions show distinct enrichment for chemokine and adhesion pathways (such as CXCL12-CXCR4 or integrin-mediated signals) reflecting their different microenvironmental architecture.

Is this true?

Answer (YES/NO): NO